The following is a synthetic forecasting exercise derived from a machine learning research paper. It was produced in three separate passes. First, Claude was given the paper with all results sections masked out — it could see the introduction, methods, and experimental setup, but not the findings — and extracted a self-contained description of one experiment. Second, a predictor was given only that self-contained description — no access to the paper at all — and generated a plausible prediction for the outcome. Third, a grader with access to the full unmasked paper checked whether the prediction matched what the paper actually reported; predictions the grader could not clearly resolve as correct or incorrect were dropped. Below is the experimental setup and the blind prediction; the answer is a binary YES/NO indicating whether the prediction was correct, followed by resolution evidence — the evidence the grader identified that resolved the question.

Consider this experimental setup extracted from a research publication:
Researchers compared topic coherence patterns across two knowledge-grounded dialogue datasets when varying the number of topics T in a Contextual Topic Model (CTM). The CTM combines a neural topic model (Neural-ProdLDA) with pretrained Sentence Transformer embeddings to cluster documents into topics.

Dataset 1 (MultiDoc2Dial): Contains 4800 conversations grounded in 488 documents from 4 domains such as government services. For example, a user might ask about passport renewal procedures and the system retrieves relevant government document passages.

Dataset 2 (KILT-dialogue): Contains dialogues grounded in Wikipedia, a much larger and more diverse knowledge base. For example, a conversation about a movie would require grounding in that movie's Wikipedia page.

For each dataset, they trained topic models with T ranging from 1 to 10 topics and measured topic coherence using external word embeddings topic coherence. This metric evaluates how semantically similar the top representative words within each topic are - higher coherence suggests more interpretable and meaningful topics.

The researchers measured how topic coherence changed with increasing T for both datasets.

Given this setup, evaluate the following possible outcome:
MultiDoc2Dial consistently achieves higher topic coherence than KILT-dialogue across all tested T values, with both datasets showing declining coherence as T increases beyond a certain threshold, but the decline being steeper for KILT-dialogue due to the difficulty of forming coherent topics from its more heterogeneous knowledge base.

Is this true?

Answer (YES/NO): NO